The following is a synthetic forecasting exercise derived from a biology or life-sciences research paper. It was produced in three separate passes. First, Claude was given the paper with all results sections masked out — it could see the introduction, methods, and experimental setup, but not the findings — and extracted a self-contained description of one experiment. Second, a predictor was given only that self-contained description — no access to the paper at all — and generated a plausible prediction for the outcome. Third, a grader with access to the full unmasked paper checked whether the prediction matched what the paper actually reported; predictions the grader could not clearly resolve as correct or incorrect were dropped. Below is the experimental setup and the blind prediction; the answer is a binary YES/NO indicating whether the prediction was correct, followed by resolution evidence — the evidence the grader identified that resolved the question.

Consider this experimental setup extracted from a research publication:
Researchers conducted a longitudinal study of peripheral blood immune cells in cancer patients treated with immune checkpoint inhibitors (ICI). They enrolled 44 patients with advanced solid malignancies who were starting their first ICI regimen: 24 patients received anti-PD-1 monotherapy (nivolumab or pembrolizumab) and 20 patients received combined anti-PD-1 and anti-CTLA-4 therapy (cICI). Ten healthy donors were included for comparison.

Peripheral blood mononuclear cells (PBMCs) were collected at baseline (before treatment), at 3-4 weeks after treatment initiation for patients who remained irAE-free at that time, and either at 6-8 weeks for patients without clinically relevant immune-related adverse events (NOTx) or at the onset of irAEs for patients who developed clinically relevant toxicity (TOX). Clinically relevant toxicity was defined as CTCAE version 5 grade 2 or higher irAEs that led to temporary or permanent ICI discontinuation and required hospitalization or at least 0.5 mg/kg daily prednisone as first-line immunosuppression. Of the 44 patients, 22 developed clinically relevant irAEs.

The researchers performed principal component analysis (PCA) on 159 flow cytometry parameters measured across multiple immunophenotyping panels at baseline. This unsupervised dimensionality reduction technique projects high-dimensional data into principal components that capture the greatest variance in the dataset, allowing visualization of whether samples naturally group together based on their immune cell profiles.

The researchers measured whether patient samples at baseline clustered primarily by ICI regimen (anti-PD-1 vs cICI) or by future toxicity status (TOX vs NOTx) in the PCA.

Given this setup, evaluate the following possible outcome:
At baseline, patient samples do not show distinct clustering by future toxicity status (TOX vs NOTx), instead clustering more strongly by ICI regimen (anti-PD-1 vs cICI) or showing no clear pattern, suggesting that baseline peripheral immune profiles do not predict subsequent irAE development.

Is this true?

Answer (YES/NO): YES